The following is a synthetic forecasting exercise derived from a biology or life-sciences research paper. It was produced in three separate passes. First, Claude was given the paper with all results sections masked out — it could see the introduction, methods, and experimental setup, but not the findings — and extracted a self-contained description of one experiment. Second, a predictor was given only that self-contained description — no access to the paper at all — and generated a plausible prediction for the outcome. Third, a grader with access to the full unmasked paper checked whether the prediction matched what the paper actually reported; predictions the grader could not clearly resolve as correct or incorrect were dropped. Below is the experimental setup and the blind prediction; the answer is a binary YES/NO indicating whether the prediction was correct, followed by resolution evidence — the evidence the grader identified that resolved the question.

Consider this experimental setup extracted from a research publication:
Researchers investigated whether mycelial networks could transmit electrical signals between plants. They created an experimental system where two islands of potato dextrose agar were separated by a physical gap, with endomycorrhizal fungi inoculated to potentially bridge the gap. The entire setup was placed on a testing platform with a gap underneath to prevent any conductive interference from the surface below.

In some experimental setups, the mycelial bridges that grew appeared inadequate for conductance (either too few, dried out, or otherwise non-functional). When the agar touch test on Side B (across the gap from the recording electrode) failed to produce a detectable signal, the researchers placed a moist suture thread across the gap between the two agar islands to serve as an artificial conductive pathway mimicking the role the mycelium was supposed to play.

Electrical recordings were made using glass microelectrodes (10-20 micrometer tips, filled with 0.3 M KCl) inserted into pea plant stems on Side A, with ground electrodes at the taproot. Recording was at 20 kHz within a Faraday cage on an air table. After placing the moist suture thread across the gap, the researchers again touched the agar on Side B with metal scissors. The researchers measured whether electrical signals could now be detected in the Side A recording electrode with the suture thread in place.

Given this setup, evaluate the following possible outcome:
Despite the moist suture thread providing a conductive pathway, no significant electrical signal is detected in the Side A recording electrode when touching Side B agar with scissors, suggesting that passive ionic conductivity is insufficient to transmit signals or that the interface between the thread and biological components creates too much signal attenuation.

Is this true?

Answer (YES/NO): NO